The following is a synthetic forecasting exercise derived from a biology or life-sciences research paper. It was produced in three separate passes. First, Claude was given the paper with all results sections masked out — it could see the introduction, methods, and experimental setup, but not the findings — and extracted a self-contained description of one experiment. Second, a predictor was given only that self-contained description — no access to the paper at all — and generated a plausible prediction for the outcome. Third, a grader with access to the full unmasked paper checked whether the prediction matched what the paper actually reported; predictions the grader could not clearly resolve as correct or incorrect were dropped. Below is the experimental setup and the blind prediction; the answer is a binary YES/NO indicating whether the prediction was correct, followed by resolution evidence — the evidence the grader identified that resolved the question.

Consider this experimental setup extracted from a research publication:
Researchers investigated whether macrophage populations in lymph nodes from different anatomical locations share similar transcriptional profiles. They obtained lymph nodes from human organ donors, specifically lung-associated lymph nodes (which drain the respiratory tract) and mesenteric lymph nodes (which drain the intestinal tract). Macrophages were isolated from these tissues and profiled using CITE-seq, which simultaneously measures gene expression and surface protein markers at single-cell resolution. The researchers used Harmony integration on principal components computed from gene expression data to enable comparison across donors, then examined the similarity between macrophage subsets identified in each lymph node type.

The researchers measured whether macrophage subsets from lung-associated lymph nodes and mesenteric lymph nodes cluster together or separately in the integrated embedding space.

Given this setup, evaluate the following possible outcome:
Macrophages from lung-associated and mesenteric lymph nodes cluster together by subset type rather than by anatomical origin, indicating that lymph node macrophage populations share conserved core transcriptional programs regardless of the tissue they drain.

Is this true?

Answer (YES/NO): YES